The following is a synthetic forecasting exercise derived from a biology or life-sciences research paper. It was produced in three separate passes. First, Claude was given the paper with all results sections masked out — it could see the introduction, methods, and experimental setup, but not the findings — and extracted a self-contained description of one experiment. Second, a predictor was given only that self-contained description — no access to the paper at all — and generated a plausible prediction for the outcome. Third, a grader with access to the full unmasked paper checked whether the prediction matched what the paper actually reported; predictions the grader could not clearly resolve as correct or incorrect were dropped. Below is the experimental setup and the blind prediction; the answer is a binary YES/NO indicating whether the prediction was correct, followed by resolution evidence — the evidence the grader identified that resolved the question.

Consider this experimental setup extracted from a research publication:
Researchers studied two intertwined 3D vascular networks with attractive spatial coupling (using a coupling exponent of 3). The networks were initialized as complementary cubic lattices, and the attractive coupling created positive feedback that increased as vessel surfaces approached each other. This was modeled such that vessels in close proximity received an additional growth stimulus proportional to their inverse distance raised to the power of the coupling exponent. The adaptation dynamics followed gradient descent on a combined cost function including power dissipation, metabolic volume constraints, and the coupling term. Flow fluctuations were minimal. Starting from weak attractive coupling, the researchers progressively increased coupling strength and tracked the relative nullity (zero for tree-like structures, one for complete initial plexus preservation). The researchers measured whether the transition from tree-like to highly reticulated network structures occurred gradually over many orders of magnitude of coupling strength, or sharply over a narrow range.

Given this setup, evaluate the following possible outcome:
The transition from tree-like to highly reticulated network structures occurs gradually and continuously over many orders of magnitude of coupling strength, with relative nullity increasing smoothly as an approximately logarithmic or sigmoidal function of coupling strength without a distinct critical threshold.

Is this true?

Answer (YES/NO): NO